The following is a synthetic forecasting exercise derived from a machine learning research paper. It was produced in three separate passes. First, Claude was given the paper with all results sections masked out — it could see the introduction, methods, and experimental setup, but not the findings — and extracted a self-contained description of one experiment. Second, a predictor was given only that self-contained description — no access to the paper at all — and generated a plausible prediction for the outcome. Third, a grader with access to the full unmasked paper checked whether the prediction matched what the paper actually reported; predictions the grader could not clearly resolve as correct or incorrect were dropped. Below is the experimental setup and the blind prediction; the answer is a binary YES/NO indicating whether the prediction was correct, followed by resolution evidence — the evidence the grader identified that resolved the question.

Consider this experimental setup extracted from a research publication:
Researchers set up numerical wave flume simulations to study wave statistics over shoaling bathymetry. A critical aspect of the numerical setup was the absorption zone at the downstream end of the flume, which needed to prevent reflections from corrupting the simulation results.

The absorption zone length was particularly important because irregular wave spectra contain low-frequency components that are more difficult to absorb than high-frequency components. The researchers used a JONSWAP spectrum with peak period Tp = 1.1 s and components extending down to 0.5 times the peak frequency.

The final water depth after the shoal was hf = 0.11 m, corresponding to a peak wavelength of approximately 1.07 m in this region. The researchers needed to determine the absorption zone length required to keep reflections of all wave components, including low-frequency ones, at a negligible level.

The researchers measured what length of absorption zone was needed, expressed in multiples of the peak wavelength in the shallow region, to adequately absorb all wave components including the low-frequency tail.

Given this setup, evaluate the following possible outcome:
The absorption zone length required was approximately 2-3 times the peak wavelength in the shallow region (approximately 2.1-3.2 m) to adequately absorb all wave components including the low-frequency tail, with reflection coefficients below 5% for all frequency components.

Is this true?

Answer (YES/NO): NO